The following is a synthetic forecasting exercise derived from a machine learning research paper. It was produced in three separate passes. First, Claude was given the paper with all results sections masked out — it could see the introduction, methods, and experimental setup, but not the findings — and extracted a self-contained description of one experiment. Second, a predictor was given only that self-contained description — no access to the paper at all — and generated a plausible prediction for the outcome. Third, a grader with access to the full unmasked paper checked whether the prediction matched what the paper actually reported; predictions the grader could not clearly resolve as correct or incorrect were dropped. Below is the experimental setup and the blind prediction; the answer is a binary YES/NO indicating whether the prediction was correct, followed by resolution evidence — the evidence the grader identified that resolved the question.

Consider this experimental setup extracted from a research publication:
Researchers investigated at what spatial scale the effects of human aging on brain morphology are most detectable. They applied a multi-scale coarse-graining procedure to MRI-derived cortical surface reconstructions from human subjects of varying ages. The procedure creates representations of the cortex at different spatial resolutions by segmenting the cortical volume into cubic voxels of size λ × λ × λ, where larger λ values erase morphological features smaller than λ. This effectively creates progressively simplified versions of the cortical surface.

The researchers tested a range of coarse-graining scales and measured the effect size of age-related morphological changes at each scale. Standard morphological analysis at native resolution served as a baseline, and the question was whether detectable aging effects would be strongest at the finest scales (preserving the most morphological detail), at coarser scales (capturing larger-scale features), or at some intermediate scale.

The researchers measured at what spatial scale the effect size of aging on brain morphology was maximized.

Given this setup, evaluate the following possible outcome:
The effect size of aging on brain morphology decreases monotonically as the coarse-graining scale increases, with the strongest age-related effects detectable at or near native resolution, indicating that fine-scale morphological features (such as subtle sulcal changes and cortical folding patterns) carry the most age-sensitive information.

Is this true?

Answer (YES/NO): NO